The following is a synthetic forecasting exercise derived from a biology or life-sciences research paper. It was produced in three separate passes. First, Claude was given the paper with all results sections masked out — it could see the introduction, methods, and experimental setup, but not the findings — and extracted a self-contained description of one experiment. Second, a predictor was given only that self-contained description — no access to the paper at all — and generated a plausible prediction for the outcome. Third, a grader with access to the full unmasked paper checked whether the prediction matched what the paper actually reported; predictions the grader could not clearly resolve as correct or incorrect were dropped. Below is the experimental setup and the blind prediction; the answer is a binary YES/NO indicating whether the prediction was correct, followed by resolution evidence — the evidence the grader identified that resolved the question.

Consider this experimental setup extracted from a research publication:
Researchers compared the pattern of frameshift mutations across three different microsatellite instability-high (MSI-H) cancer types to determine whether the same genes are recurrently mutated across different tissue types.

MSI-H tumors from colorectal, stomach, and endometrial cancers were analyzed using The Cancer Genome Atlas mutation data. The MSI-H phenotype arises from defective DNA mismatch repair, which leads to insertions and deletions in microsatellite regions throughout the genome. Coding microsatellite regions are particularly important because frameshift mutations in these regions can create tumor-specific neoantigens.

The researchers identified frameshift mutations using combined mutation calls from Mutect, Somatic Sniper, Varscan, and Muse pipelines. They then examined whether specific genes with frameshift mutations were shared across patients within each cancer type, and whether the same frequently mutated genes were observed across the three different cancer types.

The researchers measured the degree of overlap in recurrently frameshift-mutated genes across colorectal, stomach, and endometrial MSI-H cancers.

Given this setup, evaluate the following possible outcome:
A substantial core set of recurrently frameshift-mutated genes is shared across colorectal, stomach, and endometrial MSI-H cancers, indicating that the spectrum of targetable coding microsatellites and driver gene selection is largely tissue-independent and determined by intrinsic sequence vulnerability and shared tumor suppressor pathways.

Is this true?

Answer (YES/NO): NO